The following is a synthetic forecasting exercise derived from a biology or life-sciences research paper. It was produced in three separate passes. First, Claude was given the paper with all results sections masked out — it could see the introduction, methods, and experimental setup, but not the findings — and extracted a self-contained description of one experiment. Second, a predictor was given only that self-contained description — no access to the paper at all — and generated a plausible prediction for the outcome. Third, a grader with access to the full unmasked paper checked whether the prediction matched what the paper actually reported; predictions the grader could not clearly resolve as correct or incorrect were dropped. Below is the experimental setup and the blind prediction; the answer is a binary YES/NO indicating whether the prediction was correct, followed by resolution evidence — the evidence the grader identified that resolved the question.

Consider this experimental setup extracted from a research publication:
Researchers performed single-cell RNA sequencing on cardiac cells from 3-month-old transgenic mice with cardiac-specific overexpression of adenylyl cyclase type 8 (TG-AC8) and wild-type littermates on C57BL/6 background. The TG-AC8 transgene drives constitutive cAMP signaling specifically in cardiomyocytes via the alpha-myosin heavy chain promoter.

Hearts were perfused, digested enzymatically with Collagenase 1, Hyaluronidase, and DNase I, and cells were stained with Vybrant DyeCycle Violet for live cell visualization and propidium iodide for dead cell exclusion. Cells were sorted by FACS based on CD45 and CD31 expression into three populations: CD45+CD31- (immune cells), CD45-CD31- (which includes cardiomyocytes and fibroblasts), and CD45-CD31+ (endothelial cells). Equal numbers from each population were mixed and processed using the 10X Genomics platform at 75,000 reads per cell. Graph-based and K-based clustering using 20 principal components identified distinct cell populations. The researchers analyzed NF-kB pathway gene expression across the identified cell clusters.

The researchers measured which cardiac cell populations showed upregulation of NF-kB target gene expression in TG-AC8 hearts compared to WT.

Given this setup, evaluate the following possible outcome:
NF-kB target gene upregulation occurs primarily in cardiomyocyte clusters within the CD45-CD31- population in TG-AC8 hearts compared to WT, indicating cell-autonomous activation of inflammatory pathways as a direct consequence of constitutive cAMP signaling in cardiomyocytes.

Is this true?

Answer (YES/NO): NO